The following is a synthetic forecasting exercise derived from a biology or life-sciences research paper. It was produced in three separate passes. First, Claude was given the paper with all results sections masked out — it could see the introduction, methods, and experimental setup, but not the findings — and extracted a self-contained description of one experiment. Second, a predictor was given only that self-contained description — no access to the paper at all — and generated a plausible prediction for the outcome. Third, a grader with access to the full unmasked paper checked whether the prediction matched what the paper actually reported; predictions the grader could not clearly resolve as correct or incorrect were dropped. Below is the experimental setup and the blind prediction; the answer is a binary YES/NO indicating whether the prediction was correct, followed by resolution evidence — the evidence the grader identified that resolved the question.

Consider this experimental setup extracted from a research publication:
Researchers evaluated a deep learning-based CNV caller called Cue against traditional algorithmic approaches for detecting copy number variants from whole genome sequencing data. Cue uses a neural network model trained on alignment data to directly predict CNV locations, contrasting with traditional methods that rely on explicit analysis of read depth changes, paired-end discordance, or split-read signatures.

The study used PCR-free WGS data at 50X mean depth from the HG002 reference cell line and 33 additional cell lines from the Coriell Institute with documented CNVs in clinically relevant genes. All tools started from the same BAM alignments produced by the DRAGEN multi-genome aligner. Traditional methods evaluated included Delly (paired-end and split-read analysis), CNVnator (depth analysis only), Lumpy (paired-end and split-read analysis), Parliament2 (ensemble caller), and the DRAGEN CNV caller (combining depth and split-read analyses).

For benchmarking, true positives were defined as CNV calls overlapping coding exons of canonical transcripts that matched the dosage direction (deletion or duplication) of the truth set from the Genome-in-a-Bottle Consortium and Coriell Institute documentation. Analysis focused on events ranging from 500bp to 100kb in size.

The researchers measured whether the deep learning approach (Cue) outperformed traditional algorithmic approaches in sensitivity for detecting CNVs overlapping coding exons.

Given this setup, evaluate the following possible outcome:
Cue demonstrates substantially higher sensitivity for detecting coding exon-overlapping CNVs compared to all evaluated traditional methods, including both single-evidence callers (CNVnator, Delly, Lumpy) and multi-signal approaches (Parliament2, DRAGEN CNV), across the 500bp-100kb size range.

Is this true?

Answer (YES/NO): NO